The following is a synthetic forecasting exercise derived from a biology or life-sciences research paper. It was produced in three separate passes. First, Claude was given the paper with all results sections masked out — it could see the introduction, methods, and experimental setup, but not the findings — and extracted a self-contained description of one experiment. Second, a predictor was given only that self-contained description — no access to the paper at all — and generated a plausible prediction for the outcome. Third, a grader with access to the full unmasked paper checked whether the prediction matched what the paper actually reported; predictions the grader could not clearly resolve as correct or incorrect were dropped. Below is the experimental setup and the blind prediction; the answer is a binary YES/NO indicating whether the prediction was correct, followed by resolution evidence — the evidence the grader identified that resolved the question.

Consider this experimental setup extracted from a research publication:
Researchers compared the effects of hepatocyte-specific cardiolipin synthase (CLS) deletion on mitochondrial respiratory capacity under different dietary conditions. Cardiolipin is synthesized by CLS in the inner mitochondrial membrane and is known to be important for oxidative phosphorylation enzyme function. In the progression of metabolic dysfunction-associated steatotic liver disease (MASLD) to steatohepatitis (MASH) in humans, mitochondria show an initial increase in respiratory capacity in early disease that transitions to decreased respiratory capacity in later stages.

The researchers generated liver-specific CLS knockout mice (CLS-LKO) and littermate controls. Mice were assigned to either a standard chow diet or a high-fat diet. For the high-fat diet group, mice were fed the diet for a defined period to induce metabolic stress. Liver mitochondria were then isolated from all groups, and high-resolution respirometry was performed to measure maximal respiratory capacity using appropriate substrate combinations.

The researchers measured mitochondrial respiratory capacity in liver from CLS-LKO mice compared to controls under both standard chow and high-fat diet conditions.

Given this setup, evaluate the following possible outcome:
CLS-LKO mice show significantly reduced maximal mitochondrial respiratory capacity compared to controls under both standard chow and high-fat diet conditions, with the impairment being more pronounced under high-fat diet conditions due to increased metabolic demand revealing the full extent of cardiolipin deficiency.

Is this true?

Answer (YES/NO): NO